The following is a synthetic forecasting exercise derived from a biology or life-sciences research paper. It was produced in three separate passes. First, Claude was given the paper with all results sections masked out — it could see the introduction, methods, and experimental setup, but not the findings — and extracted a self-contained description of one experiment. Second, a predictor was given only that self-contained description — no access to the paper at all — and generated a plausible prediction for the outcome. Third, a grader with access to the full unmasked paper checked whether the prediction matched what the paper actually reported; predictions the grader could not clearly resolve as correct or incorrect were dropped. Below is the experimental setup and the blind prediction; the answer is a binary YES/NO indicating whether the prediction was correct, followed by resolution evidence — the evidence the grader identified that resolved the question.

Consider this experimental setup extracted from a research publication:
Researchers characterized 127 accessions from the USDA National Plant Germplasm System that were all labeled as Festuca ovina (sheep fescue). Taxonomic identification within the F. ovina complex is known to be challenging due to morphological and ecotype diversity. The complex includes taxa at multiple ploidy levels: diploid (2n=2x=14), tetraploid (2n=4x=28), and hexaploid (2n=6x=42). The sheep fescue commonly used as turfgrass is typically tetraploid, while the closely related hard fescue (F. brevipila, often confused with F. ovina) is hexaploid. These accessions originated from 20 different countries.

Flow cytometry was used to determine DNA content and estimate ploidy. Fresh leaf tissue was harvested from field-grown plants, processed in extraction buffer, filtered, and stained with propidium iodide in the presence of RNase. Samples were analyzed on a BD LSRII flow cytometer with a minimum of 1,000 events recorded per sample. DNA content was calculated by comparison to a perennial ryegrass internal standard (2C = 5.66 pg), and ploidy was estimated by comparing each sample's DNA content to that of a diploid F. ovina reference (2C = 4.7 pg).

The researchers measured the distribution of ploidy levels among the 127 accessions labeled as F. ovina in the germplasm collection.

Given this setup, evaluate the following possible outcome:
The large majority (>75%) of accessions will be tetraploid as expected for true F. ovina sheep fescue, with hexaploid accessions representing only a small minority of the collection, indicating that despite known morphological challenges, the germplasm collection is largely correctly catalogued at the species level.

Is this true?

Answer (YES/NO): NO